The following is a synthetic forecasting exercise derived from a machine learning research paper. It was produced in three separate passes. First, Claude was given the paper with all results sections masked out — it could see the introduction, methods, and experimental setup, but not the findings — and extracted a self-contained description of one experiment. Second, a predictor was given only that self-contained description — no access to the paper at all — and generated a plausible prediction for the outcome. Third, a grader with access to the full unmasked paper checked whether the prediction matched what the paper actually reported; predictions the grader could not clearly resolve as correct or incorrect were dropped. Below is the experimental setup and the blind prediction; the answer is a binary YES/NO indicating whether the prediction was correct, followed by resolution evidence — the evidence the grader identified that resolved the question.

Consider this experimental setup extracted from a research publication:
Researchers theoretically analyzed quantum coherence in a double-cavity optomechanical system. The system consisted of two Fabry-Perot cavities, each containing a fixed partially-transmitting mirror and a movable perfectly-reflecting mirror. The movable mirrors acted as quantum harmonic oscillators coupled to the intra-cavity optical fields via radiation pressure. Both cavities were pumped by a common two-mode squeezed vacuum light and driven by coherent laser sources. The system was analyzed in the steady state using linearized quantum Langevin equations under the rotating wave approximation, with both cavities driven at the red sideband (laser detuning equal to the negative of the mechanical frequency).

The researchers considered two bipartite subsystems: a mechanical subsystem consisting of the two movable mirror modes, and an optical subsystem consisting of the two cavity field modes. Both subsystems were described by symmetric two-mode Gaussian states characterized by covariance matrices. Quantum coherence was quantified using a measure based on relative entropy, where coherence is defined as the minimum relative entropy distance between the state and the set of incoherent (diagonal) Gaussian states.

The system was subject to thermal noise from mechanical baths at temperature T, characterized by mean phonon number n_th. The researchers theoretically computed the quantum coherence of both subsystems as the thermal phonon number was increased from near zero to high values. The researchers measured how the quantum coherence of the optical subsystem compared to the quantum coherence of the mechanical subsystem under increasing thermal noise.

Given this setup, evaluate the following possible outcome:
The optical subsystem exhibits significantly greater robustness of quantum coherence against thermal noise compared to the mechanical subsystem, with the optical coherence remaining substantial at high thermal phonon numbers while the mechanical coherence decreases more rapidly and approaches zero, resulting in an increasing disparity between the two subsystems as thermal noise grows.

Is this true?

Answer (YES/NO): NO